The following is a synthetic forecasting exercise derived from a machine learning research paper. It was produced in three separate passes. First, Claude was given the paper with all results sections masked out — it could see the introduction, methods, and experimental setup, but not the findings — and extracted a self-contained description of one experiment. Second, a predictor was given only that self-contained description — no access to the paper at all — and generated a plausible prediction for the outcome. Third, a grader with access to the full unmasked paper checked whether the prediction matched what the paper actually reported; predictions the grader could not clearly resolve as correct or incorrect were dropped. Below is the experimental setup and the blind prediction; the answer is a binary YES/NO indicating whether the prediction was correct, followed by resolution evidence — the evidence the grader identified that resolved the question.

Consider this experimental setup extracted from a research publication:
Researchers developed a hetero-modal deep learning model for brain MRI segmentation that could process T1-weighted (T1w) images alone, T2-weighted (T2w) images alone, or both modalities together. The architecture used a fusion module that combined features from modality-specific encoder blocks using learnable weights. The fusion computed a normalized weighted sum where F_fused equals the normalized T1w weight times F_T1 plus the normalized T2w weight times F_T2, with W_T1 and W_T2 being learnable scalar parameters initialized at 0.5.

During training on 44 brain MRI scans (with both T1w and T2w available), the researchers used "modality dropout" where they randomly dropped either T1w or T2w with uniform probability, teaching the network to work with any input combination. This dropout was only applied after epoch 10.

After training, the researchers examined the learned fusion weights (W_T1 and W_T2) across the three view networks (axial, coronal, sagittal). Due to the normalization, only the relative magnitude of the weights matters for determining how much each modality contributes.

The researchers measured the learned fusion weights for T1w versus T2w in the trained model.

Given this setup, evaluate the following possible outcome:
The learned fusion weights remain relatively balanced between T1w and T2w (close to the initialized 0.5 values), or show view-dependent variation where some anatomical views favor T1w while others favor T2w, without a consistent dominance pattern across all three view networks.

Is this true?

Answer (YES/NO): NO